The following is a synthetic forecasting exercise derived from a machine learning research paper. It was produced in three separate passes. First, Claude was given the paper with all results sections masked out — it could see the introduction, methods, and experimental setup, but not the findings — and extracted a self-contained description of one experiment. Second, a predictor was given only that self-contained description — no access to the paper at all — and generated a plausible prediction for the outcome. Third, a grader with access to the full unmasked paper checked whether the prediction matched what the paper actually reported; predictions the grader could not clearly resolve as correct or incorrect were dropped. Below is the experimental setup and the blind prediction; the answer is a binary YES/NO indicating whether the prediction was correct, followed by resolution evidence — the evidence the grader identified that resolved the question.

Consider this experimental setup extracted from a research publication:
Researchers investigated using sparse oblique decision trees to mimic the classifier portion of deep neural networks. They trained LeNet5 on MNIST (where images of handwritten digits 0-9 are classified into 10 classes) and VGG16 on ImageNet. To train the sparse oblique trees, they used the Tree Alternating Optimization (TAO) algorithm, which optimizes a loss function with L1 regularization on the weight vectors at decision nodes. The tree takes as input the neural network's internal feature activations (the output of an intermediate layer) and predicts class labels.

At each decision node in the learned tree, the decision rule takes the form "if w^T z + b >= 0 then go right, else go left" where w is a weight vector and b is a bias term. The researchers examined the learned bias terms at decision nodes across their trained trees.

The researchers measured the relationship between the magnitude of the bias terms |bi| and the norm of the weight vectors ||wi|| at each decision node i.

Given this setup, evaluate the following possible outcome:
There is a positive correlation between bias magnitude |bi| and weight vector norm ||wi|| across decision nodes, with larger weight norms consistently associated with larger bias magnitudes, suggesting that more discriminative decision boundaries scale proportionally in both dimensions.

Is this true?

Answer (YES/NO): NO